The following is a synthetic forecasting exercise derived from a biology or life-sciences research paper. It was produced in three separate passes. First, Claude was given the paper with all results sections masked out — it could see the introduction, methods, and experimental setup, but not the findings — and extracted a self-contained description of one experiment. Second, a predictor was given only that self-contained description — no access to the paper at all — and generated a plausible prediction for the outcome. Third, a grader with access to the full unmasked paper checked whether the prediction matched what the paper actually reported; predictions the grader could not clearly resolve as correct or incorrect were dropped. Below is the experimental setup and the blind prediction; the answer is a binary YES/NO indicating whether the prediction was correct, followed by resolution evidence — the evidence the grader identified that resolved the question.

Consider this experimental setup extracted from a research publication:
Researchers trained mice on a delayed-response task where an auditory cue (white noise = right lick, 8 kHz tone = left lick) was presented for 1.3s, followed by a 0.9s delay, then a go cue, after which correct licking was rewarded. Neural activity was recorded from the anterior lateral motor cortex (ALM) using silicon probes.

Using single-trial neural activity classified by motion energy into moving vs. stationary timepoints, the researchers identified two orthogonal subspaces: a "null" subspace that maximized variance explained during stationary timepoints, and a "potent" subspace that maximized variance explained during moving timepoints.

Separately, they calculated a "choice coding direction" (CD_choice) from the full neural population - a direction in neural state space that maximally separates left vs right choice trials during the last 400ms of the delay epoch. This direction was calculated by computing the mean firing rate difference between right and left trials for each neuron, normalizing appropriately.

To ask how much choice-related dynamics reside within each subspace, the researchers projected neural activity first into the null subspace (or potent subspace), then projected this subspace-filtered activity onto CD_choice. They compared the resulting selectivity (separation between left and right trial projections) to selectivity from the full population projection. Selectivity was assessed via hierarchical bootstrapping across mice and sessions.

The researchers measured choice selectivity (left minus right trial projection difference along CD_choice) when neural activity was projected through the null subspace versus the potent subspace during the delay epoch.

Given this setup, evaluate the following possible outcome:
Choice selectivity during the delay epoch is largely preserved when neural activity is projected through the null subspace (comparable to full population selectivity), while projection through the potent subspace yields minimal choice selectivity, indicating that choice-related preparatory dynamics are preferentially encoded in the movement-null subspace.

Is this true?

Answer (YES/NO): NO